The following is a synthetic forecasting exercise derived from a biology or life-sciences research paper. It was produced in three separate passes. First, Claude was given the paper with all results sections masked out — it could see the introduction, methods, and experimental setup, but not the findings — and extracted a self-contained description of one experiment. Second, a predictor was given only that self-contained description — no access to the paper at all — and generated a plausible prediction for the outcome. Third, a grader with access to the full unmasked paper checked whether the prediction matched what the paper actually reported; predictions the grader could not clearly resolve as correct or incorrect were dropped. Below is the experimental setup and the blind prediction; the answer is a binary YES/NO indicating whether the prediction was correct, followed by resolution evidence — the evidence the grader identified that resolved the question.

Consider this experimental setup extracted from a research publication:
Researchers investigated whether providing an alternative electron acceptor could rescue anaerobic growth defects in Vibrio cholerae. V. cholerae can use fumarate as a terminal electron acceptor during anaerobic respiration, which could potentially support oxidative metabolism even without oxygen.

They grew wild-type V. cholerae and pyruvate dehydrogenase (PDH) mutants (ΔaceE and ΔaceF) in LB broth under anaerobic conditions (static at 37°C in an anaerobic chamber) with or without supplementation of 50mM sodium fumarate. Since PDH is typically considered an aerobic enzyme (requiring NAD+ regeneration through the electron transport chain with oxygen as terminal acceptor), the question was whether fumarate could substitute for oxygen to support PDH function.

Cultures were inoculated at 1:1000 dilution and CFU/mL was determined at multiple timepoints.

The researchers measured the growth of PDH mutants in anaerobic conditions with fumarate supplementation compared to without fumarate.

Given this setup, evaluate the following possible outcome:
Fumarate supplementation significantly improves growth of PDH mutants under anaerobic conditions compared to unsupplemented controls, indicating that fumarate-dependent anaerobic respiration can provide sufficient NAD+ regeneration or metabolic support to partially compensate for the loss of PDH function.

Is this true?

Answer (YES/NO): NO